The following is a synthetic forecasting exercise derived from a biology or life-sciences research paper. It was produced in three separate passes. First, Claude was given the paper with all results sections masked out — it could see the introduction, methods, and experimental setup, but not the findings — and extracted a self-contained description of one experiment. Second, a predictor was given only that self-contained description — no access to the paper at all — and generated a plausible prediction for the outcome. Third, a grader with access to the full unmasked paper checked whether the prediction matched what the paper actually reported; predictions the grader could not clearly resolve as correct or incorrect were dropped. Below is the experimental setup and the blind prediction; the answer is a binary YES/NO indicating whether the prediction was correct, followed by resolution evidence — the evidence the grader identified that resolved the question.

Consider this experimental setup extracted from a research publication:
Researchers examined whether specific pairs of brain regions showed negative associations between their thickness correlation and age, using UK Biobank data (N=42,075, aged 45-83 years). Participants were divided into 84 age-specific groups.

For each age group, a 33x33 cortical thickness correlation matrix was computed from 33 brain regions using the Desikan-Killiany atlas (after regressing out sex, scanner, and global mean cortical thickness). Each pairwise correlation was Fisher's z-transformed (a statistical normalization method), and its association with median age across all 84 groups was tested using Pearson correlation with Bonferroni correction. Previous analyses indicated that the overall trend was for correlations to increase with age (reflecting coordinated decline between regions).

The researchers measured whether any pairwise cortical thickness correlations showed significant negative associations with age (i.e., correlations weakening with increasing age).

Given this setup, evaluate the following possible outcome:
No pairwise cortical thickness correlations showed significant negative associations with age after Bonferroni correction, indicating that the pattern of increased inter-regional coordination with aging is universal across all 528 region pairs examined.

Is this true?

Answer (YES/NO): NO